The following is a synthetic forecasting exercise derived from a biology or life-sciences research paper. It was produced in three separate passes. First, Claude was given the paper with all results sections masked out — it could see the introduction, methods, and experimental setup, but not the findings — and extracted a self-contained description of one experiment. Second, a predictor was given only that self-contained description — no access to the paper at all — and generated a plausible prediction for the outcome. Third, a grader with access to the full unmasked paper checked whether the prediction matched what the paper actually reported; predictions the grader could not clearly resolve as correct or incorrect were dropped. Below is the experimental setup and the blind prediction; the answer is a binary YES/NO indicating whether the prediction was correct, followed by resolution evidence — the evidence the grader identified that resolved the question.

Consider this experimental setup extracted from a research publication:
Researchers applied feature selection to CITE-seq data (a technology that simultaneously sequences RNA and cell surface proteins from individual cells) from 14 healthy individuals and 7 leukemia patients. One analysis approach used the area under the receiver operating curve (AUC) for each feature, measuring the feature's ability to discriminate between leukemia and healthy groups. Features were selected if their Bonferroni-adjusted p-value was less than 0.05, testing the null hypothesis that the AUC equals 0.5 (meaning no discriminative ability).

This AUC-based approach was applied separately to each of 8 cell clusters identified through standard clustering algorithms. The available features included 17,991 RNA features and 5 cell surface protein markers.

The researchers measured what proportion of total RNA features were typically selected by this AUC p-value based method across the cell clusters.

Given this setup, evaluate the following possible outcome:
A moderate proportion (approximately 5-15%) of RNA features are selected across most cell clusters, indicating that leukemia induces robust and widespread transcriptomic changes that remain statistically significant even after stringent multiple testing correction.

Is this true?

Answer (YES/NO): NO